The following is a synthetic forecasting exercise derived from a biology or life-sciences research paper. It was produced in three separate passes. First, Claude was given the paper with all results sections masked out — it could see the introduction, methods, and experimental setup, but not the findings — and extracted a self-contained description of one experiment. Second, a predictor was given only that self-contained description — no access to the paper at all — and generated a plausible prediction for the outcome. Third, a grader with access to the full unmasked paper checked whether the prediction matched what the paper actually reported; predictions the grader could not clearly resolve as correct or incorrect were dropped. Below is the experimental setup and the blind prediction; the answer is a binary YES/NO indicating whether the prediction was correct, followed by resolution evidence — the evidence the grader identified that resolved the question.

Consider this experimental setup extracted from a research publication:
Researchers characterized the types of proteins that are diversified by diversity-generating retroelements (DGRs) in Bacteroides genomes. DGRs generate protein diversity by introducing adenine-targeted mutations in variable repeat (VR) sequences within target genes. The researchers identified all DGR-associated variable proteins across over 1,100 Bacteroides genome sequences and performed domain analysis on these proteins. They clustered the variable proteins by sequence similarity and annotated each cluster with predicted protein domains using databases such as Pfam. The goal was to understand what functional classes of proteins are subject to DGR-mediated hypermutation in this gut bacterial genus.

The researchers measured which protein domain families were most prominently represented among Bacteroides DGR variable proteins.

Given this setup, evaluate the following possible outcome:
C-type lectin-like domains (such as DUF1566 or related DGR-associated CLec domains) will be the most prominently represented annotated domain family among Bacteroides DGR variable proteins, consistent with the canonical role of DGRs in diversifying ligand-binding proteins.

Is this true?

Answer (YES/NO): YES